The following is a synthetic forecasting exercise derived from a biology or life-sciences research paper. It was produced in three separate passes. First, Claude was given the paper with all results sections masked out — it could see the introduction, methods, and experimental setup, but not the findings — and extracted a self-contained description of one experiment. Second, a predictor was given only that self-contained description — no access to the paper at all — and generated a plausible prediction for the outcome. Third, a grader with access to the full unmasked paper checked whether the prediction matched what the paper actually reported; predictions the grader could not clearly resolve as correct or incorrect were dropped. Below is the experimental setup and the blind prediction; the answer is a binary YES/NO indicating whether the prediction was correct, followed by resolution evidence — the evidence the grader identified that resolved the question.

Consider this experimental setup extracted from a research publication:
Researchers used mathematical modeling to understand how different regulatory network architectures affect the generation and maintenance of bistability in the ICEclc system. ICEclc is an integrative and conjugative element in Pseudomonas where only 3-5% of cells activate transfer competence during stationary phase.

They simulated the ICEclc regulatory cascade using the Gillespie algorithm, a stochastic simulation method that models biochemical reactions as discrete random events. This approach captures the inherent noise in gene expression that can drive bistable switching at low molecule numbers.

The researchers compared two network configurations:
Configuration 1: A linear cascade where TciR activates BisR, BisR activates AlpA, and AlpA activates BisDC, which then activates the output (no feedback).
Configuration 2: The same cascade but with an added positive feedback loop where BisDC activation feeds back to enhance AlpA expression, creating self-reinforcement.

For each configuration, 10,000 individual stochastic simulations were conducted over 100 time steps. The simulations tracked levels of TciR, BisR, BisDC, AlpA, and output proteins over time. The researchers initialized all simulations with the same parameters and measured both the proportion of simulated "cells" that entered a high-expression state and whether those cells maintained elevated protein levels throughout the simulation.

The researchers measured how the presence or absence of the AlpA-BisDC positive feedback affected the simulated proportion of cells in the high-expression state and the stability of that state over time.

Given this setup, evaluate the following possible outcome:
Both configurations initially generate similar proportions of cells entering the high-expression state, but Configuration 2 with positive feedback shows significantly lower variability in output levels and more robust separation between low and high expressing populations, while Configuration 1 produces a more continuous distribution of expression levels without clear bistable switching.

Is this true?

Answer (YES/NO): NO